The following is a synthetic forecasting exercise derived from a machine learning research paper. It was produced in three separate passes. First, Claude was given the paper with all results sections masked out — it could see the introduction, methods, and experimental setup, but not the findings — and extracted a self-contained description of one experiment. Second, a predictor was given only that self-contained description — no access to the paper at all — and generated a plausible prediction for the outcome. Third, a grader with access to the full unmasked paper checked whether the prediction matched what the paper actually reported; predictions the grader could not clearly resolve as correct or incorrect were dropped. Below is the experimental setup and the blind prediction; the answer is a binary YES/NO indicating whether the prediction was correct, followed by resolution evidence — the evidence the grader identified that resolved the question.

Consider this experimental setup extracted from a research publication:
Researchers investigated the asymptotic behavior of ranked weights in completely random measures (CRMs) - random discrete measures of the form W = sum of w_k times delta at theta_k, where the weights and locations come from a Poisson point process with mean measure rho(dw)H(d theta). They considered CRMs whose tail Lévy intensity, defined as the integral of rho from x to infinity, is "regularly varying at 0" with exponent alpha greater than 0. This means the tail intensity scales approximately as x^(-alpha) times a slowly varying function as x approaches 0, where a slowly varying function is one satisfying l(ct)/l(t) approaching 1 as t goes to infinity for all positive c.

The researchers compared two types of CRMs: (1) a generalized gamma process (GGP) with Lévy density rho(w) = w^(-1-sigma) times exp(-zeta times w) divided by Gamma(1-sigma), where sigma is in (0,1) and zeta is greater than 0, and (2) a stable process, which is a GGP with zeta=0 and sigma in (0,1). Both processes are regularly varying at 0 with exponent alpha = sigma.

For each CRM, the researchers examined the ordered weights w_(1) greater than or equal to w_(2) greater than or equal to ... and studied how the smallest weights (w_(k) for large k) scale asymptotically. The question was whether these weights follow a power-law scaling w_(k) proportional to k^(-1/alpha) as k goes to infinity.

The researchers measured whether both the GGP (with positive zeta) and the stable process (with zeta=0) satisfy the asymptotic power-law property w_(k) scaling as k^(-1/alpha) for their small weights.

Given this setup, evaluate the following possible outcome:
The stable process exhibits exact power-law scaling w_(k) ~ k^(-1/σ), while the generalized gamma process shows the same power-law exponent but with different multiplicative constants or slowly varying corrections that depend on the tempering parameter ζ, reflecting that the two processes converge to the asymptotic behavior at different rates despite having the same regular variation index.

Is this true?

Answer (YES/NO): NO